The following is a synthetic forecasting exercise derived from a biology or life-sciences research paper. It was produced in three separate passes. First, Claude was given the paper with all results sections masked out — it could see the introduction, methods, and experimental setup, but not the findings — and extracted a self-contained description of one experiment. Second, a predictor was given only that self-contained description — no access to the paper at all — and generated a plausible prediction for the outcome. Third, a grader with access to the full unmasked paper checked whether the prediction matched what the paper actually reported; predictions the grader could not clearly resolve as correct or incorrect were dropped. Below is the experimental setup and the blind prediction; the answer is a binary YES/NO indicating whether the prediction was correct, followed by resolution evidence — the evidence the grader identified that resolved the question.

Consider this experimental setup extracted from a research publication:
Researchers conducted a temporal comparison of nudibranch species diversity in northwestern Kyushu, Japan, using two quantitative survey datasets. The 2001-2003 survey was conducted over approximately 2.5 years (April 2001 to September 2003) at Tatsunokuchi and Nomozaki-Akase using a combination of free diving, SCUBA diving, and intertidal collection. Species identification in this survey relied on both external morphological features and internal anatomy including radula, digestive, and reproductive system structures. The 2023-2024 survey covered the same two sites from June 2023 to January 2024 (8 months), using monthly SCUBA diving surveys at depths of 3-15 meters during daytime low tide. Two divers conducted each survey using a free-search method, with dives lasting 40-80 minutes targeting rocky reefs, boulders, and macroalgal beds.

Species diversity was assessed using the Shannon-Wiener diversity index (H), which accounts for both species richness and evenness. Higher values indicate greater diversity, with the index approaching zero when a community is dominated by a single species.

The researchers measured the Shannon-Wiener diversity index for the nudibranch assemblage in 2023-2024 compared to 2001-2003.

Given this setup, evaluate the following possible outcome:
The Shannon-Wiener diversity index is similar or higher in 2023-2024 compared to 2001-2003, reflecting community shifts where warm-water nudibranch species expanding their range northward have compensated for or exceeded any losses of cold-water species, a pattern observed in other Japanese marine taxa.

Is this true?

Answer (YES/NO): YES